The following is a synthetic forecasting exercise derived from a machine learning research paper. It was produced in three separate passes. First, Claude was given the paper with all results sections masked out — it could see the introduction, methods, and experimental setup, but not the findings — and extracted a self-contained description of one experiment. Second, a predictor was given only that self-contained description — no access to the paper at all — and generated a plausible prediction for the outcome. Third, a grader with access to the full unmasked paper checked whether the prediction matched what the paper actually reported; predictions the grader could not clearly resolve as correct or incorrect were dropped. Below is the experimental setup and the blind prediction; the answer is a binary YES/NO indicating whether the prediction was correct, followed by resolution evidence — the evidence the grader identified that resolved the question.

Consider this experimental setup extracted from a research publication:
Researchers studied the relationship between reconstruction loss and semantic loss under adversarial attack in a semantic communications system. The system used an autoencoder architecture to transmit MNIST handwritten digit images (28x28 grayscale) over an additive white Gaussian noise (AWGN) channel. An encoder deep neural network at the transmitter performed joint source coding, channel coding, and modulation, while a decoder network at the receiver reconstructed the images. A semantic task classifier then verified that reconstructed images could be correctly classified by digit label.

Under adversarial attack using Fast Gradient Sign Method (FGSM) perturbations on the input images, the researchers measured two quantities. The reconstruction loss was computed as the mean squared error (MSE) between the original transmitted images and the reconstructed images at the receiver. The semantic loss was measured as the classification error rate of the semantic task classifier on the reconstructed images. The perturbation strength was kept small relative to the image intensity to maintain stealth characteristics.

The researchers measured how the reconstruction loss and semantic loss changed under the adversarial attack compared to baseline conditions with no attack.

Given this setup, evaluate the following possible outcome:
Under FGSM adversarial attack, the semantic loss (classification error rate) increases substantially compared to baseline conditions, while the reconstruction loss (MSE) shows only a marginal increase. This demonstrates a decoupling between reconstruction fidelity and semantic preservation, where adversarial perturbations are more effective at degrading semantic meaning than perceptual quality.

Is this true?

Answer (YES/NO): YES